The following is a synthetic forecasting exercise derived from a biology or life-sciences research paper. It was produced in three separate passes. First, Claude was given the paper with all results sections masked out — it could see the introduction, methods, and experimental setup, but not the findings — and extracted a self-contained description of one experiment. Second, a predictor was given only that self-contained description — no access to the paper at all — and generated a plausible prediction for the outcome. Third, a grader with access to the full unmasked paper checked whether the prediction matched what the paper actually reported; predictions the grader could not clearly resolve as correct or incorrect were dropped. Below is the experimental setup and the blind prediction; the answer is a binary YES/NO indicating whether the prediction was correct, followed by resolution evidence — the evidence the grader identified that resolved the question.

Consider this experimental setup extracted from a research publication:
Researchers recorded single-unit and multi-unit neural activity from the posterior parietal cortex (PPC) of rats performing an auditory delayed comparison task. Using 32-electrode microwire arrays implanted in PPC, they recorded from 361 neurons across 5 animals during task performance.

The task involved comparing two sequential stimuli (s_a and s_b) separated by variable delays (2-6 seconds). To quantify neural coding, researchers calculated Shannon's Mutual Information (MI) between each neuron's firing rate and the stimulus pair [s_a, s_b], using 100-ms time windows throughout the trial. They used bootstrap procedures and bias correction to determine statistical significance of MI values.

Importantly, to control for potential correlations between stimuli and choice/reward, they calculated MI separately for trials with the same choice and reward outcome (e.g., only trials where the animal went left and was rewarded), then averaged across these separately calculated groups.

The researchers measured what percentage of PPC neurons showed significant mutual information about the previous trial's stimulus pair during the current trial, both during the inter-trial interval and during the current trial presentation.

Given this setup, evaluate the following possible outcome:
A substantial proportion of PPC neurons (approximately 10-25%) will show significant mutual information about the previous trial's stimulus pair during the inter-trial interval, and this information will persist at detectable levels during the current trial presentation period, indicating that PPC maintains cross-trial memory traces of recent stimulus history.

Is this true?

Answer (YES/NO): YES